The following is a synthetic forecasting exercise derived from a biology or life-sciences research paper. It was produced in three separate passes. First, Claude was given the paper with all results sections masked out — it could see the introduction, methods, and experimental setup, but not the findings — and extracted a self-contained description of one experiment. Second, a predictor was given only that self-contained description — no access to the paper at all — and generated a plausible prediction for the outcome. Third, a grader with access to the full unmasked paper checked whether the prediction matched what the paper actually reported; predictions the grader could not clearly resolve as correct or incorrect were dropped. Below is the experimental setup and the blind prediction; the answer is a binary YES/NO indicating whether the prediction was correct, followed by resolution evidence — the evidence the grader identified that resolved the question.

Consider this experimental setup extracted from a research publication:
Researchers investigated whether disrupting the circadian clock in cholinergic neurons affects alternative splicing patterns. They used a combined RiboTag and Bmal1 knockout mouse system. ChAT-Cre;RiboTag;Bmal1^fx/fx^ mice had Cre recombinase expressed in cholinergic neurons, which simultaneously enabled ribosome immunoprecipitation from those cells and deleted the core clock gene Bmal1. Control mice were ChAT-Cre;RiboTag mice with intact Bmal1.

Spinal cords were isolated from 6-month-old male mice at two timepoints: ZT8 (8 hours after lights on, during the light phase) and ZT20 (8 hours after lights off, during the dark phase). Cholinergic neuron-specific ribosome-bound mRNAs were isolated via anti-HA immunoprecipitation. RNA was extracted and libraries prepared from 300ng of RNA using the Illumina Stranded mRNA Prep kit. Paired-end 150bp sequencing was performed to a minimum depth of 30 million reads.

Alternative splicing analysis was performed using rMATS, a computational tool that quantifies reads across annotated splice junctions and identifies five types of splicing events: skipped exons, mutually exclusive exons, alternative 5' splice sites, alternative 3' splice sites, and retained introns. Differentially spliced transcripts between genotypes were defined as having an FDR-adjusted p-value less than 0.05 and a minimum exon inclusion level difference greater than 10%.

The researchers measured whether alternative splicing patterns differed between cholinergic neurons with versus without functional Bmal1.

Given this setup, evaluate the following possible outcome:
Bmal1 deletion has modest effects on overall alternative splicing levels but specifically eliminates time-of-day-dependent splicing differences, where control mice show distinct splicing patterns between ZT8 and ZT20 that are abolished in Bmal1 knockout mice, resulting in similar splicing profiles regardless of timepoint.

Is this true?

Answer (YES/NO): NO